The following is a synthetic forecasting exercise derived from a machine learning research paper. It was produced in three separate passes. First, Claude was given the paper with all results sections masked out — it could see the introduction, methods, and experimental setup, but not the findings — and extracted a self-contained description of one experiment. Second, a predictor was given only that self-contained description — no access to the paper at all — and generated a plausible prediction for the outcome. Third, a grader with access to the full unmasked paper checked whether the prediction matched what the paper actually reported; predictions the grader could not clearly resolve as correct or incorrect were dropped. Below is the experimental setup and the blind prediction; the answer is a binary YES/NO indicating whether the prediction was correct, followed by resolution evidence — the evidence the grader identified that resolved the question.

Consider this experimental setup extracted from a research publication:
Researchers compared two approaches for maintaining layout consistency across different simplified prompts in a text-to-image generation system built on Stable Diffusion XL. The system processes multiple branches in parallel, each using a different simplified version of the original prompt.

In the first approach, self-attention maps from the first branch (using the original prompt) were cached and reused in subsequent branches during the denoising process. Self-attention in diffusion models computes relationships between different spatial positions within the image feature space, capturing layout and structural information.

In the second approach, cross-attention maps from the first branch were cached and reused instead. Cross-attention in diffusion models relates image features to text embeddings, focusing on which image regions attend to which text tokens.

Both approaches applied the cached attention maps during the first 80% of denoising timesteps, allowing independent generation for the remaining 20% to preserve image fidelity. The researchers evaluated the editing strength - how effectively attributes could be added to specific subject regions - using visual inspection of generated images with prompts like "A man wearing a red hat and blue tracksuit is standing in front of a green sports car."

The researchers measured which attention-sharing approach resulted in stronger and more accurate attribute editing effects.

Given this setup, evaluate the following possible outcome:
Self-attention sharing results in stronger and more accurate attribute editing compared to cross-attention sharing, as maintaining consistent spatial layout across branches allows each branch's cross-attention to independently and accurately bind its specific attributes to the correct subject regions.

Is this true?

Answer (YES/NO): YES